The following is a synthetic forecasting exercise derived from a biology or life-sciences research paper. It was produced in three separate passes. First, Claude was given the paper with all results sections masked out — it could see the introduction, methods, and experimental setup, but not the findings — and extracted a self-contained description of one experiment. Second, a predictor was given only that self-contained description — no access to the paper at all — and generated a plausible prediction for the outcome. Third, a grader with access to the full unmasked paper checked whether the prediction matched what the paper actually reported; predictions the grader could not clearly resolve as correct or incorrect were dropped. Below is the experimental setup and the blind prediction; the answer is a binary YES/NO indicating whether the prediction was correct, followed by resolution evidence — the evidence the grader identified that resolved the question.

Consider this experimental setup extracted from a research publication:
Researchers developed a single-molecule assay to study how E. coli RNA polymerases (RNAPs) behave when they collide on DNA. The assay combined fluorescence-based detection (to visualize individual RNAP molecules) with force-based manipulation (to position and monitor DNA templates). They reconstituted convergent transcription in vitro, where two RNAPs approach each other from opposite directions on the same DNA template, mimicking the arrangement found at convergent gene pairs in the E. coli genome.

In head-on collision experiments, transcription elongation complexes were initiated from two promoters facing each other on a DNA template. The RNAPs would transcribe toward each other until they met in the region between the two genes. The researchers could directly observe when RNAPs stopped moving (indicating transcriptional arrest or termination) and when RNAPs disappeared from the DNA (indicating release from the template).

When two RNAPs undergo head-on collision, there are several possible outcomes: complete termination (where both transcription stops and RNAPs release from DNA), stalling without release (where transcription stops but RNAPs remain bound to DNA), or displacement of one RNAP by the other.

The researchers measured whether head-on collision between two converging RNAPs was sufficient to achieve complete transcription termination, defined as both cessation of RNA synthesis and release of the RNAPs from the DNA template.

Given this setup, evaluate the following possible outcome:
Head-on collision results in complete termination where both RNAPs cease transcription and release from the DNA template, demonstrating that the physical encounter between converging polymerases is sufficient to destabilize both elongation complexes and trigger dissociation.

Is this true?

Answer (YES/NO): NO